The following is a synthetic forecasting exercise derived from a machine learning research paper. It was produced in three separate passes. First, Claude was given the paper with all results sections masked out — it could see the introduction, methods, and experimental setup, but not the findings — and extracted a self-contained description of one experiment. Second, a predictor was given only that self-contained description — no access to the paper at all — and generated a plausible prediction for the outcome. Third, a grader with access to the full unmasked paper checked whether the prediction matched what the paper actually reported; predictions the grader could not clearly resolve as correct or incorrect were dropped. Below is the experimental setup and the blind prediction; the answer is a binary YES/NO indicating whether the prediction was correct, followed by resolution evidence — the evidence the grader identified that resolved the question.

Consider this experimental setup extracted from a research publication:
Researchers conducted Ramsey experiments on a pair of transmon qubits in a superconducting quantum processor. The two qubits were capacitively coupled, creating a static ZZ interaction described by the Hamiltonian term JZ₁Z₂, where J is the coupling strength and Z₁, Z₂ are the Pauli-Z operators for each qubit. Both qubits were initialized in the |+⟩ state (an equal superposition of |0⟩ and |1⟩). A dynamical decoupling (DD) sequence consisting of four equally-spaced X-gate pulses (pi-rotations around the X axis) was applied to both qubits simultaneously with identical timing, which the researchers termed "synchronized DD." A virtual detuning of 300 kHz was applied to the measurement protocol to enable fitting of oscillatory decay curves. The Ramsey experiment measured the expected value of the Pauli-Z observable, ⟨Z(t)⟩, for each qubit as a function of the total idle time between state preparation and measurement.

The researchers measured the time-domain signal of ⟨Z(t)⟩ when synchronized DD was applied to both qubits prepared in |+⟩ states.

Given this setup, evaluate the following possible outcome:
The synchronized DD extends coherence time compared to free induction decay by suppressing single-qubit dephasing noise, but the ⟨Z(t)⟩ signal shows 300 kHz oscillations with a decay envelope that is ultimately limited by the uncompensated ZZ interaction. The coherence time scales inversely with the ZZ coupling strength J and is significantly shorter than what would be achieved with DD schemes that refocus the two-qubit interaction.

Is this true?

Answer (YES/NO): NO